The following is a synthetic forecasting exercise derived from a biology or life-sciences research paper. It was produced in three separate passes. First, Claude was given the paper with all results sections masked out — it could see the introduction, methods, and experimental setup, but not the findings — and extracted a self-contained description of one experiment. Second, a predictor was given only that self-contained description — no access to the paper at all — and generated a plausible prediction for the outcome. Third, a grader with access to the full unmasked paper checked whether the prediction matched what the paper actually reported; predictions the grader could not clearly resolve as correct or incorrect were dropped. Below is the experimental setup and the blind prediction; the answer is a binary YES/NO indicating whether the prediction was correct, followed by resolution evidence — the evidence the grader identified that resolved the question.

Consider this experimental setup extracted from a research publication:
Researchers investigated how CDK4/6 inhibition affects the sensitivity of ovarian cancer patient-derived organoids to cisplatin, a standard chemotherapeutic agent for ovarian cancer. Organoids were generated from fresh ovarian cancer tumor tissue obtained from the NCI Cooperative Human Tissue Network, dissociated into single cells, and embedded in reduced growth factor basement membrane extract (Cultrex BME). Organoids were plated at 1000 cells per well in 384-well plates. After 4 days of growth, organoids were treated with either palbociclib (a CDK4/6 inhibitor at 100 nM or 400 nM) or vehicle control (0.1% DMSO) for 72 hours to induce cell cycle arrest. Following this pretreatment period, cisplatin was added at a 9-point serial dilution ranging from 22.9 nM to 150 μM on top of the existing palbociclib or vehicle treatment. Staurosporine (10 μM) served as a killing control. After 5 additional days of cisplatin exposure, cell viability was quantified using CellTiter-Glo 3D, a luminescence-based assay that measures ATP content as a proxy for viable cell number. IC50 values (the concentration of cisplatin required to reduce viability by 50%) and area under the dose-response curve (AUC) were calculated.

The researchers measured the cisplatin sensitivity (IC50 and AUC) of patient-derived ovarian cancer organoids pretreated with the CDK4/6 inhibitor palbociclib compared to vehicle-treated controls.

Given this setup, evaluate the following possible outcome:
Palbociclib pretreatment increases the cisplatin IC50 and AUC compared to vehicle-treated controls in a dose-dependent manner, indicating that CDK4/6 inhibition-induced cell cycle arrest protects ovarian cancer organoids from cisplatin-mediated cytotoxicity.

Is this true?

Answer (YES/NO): YES